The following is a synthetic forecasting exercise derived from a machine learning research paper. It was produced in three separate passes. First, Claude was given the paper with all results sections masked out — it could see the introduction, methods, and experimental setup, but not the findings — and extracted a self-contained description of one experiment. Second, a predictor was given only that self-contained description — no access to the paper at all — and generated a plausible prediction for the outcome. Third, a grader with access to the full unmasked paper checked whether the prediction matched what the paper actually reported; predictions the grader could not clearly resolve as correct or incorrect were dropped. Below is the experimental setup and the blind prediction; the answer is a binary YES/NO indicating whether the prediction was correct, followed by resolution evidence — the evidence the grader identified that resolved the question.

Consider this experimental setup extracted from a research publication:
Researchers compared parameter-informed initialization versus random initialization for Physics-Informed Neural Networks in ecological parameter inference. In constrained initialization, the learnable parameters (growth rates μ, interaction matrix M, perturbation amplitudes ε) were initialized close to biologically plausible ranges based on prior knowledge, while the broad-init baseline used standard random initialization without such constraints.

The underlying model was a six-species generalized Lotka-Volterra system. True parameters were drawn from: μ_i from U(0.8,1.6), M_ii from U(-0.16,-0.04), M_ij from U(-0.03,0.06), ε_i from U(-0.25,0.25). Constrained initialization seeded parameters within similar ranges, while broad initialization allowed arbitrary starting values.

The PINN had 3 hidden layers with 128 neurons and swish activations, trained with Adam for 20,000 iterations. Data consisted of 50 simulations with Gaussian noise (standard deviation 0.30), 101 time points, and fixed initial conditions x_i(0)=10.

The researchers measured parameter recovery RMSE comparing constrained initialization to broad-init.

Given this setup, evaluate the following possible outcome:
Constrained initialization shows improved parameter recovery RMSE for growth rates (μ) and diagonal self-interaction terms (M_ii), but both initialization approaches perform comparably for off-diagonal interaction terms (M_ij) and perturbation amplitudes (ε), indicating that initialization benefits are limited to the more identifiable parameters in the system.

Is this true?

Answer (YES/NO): NO